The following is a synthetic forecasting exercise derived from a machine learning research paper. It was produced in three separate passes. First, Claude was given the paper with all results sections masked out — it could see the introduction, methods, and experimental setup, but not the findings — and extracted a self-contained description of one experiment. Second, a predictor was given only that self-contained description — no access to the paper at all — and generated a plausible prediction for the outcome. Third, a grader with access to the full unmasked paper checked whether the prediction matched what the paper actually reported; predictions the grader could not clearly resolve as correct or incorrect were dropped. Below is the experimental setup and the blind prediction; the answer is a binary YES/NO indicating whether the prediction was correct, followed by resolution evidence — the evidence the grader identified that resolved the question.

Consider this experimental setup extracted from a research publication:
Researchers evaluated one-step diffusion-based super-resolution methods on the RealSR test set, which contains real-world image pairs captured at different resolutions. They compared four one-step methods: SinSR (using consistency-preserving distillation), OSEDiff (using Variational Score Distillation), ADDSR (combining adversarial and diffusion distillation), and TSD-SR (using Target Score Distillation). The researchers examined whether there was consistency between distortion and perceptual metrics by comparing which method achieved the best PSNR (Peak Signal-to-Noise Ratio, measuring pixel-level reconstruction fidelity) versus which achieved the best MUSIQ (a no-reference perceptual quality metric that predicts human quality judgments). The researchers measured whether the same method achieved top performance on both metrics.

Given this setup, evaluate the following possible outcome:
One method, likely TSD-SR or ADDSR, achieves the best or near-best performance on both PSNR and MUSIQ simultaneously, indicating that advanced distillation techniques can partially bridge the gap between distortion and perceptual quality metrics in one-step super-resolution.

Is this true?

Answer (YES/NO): NO